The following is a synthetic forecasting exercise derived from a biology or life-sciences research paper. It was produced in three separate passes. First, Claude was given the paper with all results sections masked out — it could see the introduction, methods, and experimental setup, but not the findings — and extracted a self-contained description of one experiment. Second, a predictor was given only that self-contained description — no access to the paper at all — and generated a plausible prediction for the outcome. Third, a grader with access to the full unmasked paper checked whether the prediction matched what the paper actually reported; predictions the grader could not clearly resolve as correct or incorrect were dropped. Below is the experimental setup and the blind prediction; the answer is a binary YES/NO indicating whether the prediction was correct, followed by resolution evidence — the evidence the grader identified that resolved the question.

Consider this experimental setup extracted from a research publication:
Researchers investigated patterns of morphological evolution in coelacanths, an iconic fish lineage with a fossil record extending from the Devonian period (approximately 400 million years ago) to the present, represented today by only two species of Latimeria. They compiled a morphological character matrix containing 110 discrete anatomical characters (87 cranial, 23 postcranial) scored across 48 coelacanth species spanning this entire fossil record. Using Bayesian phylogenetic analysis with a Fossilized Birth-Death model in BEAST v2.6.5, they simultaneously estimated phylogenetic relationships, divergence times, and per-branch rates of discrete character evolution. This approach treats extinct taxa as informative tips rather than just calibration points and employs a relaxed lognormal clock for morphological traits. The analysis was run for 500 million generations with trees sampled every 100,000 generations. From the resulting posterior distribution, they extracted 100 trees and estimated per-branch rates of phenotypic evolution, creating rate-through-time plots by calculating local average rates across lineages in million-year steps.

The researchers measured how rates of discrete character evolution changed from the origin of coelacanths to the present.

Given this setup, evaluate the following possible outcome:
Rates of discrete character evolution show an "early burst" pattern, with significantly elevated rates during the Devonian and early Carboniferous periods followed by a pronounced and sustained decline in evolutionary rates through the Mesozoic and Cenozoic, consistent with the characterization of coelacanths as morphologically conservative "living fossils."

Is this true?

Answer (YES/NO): NO